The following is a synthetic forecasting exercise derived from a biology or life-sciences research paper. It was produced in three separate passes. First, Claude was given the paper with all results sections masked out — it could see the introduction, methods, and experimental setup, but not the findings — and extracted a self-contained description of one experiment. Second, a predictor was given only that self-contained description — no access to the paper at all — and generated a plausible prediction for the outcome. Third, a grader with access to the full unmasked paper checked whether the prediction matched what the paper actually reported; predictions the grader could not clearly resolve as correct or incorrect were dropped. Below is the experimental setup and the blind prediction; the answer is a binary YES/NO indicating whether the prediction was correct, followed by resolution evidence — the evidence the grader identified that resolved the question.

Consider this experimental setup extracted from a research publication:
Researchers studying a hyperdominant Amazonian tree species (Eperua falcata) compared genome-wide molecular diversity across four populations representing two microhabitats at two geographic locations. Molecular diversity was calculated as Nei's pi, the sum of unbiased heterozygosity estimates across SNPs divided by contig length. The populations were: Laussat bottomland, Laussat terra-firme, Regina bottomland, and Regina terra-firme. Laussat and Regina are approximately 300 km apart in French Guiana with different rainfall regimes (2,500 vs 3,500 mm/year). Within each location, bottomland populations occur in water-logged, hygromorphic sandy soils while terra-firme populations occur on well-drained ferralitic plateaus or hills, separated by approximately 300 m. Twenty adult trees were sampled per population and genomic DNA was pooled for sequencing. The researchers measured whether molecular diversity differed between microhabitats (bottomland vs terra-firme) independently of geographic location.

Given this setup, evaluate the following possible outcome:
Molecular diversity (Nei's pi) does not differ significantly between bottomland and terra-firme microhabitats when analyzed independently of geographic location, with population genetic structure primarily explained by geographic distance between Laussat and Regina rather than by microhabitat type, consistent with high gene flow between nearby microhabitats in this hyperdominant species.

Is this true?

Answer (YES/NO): NO